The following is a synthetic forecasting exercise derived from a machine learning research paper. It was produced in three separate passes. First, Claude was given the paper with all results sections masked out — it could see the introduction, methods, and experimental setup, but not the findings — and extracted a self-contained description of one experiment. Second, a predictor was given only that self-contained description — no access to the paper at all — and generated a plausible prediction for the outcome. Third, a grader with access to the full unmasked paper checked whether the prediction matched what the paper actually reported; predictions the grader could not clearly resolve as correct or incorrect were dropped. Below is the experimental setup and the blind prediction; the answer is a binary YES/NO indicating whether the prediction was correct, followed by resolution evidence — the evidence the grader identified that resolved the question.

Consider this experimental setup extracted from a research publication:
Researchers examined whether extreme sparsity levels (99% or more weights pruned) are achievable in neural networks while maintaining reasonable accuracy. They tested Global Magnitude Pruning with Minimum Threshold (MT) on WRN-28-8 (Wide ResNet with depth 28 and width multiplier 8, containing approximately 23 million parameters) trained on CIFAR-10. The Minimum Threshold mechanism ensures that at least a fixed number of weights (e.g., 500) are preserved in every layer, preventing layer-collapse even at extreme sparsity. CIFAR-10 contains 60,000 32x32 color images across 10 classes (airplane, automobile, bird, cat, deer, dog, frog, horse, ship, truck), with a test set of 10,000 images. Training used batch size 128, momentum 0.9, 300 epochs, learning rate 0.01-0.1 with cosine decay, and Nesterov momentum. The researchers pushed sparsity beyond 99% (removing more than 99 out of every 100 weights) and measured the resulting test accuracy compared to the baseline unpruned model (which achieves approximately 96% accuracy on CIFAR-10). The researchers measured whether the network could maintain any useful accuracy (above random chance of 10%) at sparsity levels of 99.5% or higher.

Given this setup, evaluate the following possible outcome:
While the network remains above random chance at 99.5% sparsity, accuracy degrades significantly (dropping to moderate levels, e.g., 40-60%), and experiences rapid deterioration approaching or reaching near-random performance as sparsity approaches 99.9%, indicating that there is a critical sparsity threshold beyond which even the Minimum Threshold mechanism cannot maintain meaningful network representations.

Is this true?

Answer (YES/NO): NO